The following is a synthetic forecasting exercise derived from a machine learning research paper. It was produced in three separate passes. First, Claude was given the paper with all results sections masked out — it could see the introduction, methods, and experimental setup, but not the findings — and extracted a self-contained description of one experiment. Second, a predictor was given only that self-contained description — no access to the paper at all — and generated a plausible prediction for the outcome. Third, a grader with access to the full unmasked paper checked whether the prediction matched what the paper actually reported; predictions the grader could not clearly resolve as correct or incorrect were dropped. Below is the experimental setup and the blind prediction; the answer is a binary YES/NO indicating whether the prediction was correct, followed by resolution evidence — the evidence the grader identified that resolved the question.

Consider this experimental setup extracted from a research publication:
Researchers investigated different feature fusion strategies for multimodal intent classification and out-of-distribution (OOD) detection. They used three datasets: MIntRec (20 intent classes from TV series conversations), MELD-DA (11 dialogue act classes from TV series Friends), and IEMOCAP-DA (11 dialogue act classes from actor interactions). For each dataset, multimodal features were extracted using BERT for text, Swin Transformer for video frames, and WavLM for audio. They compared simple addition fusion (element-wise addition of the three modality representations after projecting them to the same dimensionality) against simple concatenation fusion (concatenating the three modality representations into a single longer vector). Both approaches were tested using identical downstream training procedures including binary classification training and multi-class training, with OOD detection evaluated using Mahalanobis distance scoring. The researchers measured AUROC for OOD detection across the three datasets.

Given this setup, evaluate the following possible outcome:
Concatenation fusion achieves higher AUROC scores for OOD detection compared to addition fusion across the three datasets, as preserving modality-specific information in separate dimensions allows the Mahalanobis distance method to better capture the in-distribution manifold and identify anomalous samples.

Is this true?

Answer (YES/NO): NO